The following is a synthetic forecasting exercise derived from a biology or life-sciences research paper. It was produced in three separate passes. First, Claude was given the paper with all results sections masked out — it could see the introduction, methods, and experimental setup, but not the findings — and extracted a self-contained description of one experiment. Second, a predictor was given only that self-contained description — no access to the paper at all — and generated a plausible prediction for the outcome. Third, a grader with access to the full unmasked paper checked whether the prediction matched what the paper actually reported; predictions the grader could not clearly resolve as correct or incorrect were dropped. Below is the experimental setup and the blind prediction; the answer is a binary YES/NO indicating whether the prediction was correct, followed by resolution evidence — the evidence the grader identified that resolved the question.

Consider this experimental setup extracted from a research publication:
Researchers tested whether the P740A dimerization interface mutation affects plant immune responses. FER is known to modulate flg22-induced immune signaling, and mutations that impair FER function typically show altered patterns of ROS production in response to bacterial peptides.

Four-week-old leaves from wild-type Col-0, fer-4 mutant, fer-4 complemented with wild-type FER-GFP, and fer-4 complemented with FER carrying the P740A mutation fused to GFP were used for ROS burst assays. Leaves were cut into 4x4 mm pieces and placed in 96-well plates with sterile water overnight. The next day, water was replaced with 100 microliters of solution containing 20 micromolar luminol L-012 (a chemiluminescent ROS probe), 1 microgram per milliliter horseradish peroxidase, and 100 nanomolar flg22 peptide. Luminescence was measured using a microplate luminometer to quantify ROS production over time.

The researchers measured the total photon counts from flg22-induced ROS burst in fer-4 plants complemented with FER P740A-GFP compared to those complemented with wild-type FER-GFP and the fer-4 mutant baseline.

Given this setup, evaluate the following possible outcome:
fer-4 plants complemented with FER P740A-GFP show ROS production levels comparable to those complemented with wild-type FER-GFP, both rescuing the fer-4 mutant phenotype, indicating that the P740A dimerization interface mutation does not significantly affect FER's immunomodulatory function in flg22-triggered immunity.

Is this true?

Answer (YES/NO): NO